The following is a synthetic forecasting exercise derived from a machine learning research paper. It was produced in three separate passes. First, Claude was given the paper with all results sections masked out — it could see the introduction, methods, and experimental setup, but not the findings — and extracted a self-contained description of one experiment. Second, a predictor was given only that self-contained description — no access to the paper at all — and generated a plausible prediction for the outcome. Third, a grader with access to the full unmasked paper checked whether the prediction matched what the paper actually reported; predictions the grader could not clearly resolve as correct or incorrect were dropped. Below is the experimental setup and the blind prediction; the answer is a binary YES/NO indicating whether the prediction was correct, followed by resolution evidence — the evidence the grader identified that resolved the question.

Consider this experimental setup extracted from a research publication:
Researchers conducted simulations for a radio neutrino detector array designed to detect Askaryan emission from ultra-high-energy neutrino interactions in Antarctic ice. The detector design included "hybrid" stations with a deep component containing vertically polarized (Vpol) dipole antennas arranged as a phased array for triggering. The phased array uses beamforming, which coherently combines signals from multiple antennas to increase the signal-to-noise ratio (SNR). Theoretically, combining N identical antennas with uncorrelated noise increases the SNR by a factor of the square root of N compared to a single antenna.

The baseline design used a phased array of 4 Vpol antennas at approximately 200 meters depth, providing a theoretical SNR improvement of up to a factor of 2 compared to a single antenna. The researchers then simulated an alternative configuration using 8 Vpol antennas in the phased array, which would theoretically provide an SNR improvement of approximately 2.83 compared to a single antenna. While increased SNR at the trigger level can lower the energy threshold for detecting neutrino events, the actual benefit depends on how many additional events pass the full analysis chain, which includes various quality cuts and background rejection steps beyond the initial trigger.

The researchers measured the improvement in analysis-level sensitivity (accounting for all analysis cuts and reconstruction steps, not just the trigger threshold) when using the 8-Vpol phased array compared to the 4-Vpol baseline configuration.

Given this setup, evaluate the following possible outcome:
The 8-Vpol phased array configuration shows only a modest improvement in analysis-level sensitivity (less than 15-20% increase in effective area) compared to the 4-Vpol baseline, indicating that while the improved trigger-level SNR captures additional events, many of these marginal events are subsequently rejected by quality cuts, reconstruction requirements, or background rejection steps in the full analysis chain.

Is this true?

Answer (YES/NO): YES